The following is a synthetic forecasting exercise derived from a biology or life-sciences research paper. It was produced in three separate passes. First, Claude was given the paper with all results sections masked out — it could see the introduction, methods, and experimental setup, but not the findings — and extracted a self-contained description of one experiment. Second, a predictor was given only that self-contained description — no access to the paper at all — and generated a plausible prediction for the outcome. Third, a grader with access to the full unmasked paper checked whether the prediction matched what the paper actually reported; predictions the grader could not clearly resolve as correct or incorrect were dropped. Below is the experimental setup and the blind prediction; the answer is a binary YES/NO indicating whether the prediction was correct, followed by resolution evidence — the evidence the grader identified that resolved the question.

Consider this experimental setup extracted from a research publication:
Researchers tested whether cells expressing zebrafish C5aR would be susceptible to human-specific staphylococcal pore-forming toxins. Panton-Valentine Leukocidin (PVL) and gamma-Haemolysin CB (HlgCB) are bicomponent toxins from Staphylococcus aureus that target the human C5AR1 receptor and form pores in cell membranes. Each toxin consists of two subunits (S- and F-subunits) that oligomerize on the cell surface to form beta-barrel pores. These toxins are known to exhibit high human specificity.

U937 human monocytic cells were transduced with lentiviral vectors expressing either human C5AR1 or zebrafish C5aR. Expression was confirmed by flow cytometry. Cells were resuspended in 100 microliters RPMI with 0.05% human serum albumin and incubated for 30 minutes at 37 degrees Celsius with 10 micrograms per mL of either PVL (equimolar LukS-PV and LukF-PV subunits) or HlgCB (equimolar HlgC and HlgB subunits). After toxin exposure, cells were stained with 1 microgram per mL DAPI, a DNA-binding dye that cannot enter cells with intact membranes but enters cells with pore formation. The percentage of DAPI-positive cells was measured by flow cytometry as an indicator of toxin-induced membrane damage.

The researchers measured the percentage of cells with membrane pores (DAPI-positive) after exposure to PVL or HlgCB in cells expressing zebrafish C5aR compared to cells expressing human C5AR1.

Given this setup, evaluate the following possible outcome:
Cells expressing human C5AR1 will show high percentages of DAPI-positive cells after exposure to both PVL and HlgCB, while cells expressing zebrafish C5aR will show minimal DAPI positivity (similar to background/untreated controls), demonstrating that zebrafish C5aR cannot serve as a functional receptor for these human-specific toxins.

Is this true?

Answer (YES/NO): YES